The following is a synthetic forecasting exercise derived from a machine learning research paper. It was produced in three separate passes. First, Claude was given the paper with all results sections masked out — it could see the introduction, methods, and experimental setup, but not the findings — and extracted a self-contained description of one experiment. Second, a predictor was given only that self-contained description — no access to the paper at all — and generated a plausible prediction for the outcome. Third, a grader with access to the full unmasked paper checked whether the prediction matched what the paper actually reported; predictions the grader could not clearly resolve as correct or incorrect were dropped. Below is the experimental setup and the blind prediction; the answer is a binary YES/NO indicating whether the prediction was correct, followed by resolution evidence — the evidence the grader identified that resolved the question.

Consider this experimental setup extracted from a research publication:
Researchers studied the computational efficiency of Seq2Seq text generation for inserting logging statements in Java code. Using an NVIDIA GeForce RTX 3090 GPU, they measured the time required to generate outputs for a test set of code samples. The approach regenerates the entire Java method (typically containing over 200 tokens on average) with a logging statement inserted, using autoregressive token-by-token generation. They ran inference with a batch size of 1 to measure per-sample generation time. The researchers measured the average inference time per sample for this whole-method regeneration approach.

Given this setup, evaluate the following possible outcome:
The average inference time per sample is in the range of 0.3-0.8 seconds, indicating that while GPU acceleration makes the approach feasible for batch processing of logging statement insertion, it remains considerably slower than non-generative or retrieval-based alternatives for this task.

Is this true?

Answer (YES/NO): NO